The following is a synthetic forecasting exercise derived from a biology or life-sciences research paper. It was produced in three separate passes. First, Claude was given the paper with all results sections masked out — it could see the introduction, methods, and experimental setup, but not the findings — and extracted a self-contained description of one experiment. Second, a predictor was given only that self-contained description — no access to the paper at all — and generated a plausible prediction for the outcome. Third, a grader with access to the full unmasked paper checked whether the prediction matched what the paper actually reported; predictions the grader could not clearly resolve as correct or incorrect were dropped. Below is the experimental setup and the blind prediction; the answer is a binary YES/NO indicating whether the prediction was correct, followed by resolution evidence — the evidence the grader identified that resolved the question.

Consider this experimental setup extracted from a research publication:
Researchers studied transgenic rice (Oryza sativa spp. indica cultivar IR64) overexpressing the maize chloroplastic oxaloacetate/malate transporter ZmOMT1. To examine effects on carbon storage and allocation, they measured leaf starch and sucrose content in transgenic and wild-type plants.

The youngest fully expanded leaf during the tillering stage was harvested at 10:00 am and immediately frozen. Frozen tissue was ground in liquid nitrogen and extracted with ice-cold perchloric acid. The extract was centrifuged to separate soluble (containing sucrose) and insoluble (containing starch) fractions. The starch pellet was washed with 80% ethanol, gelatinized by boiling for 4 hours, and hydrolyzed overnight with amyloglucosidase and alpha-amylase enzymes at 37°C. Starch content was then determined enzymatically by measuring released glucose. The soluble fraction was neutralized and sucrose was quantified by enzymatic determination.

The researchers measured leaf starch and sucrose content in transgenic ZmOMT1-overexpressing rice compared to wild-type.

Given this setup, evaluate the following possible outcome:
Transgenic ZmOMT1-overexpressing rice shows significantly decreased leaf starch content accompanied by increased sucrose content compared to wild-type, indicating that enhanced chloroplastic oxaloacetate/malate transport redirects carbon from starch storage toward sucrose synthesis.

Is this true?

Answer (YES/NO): NO